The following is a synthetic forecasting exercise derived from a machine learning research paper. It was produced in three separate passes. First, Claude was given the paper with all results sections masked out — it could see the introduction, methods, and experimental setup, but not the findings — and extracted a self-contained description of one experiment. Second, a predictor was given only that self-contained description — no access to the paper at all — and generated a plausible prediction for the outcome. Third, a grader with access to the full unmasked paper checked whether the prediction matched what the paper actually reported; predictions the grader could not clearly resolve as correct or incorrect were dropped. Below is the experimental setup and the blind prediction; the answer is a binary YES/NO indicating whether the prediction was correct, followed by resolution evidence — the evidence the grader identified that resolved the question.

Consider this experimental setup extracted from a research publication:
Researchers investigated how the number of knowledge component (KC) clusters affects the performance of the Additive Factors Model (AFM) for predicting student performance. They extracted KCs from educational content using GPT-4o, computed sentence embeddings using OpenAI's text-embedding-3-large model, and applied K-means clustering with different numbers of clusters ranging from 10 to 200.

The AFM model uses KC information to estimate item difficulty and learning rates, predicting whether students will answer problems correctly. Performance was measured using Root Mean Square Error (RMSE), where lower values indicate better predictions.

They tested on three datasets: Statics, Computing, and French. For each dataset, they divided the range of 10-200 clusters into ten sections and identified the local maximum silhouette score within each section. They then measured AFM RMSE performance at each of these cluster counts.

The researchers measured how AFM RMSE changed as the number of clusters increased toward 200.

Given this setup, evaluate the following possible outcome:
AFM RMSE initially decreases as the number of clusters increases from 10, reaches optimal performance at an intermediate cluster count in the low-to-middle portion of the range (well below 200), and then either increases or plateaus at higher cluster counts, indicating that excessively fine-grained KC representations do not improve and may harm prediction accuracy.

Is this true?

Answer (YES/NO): NO